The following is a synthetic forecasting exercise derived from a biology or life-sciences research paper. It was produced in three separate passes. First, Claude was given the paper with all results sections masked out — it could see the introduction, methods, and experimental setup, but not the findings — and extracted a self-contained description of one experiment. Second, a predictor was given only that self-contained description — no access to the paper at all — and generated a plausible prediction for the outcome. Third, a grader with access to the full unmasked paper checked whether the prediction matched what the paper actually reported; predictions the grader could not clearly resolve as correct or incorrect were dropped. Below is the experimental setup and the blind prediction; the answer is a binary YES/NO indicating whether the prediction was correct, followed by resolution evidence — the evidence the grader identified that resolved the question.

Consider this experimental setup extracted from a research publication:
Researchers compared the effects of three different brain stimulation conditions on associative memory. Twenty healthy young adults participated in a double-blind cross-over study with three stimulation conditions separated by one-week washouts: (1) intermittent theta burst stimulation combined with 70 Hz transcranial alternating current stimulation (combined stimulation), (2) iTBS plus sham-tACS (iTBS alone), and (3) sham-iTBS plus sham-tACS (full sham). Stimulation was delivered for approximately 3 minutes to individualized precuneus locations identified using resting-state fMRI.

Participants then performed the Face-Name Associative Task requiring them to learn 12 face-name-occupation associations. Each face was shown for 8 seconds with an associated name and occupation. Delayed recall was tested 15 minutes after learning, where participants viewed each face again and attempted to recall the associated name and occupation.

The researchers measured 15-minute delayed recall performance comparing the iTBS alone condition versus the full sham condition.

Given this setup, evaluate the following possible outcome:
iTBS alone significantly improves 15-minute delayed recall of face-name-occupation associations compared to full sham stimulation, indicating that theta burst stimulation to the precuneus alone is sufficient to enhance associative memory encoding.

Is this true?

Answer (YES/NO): NO